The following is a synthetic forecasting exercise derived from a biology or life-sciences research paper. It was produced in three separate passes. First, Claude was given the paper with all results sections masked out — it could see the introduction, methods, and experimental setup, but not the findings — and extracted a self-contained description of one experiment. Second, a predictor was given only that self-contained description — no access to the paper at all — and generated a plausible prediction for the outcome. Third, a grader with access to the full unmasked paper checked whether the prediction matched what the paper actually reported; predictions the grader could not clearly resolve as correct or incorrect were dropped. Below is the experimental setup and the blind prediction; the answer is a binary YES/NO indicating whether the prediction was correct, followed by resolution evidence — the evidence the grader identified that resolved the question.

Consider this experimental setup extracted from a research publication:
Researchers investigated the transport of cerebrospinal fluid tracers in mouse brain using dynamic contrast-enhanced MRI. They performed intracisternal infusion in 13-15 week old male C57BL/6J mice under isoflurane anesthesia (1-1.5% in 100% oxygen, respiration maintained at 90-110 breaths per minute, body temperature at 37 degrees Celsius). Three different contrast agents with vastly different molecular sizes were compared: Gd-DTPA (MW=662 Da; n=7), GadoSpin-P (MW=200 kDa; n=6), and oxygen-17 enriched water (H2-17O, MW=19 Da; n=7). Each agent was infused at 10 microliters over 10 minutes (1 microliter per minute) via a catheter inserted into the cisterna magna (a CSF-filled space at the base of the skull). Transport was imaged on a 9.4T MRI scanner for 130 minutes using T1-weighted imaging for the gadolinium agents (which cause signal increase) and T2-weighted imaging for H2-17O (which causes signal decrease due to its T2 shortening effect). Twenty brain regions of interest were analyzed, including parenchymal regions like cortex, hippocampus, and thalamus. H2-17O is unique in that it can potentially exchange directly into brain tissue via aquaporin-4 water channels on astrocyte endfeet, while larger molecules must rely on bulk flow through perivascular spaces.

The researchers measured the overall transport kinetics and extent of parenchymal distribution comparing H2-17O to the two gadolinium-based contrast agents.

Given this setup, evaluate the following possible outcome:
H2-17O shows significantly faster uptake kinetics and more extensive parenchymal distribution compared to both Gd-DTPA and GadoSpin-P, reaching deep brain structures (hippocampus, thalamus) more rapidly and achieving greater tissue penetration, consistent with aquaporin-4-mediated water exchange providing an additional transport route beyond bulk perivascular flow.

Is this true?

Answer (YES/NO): YES